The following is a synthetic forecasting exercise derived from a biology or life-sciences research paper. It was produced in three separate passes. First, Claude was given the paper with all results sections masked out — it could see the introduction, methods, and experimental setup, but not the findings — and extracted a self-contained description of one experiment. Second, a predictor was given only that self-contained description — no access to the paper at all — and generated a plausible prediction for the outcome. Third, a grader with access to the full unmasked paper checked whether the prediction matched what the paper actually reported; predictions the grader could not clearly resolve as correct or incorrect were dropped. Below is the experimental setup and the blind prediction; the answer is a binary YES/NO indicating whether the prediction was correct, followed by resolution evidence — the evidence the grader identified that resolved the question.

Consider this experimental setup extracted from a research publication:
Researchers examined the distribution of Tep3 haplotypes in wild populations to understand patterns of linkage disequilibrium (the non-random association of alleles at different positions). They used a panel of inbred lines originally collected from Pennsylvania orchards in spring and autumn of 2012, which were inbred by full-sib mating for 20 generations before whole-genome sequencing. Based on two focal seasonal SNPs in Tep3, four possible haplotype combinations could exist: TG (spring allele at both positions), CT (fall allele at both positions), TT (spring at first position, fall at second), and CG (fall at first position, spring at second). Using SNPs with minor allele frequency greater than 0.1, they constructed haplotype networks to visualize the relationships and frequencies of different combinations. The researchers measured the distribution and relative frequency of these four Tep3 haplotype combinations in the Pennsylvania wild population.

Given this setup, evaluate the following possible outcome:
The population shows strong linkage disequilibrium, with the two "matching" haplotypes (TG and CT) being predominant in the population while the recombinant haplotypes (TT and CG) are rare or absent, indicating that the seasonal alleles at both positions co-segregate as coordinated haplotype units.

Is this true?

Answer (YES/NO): YES